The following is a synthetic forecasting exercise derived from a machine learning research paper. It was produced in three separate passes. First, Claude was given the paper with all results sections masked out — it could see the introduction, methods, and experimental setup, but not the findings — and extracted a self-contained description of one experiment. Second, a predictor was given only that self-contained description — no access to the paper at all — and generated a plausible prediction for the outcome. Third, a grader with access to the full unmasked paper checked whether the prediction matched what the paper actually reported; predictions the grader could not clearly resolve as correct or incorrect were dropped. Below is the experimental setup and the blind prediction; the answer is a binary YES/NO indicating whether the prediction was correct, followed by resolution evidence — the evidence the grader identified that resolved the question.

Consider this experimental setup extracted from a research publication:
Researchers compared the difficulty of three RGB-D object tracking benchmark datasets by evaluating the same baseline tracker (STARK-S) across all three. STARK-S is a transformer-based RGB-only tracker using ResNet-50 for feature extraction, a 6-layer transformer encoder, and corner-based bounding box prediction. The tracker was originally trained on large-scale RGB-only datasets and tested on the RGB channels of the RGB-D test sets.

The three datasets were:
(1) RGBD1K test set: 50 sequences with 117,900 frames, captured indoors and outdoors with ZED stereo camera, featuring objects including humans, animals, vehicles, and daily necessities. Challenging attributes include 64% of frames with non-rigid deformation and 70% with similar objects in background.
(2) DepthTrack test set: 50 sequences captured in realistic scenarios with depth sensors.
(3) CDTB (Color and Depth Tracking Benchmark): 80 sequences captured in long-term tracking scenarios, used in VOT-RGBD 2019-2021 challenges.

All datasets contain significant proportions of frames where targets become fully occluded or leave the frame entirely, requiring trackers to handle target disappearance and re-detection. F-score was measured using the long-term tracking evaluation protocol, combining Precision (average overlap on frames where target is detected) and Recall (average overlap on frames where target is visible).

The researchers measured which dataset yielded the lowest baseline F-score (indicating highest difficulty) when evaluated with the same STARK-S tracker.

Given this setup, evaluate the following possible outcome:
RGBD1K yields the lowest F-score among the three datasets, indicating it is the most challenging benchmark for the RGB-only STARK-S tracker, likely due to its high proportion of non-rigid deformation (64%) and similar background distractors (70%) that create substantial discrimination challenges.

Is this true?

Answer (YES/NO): YES